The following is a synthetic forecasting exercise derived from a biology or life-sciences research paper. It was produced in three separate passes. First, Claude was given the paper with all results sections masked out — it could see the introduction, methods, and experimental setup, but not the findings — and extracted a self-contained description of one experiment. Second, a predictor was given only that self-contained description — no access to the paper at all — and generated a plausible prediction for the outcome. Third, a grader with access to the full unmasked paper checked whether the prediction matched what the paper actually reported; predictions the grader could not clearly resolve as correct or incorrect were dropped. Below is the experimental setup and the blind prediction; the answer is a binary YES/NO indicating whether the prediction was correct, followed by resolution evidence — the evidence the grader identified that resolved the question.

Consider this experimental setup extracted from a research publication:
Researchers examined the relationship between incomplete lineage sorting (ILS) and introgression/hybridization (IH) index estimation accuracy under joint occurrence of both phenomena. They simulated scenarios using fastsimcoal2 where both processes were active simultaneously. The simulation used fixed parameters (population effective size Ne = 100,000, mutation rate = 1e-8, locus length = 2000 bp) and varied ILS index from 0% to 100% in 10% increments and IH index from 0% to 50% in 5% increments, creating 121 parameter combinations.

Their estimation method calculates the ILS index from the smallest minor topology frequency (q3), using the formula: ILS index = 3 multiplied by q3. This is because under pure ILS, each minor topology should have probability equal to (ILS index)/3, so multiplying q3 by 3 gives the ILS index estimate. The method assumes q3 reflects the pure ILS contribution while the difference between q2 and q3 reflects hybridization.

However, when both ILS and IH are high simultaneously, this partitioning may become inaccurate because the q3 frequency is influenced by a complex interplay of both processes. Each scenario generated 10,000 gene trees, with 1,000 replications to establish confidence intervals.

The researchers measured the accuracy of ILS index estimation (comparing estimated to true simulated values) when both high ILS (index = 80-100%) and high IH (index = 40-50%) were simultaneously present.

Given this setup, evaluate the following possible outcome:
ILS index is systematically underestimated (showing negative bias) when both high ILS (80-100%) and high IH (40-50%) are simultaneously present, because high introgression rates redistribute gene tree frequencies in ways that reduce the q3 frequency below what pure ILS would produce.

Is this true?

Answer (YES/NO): NO